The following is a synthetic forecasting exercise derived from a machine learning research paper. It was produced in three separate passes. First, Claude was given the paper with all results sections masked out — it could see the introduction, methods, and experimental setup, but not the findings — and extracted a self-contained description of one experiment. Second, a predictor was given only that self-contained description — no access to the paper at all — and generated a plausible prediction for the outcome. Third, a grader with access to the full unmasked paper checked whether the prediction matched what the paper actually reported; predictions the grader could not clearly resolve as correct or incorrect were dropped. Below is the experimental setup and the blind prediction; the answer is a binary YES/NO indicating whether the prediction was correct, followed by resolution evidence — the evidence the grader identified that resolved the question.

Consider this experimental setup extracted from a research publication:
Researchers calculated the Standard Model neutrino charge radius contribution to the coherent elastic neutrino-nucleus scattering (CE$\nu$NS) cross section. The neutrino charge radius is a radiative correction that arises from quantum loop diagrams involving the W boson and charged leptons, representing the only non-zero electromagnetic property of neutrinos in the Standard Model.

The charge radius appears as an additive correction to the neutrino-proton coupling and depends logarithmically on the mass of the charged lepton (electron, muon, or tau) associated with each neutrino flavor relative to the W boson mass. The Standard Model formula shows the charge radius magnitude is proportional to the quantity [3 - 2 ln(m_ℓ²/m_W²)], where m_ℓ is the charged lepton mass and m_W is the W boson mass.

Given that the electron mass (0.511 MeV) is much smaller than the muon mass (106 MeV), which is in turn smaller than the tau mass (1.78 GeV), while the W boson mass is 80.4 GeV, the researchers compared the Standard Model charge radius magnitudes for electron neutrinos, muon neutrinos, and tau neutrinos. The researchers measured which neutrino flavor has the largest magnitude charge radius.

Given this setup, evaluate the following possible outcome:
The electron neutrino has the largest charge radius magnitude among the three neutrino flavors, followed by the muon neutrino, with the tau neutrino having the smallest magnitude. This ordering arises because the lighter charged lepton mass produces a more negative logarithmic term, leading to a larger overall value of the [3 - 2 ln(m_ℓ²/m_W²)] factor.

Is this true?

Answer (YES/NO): YES